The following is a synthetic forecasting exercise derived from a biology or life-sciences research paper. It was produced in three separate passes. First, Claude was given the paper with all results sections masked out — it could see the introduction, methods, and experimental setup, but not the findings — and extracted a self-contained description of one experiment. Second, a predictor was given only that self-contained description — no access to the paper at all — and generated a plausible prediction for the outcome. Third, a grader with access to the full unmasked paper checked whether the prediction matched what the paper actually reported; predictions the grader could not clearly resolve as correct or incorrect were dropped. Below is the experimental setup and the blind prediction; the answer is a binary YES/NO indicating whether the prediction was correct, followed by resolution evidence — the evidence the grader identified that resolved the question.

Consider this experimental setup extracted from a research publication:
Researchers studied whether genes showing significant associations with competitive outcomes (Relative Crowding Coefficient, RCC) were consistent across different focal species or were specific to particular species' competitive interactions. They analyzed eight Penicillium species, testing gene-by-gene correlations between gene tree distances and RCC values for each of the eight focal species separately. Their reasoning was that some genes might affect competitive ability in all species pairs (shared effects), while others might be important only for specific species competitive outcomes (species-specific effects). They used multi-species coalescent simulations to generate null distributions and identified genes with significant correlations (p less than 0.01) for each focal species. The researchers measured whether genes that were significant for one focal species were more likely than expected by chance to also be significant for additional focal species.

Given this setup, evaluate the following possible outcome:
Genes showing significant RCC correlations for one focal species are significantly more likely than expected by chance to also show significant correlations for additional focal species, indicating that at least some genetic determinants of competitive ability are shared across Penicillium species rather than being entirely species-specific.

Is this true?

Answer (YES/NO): YES